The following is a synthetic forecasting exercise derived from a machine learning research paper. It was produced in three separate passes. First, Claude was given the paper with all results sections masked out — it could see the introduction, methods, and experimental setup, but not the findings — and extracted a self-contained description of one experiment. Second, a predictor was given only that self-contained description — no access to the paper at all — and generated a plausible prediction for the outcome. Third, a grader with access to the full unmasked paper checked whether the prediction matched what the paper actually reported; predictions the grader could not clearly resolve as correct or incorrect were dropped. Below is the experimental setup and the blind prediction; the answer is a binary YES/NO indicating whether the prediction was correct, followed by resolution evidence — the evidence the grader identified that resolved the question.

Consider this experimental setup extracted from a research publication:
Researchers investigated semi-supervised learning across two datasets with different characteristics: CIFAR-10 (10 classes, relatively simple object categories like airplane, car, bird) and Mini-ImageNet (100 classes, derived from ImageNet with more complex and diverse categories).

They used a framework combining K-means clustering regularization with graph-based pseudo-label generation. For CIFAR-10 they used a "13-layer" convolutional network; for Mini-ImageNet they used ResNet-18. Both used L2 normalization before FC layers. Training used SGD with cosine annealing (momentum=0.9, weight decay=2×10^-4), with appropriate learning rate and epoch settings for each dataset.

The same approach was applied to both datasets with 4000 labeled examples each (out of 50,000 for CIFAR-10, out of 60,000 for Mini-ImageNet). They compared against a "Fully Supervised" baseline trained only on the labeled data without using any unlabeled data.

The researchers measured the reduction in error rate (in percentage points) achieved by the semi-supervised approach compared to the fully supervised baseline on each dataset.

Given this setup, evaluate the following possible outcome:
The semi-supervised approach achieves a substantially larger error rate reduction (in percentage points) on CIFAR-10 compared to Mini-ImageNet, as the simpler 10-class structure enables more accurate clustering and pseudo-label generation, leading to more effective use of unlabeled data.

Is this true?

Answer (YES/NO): YES